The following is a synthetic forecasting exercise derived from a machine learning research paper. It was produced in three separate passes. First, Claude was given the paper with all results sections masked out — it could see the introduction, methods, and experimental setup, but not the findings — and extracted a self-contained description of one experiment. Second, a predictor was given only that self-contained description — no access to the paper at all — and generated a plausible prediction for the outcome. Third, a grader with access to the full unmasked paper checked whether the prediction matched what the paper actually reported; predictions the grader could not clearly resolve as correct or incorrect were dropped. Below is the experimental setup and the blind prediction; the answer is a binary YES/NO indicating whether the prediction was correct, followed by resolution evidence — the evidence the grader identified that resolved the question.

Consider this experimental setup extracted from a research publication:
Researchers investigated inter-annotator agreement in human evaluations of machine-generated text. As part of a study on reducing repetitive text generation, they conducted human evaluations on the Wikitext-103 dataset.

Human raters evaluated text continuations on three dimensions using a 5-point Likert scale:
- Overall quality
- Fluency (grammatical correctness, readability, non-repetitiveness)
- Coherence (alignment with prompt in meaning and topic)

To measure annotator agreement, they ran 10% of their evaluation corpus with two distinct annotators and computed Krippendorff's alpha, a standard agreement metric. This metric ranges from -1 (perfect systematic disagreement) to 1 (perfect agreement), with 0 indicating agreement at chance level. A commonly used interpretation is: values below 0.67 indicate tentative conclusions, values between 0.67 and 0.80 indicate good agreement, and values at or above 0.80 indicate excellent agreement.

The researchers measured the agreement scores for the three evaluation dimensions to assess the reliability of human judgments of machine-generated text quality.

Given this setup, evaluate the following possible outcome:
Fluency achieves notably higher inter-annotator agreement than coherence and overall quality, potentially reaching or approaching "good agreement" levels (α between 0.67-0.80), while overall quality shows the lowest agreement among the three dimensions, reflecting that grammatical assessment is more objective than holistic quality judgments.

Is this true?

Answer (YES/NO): NO